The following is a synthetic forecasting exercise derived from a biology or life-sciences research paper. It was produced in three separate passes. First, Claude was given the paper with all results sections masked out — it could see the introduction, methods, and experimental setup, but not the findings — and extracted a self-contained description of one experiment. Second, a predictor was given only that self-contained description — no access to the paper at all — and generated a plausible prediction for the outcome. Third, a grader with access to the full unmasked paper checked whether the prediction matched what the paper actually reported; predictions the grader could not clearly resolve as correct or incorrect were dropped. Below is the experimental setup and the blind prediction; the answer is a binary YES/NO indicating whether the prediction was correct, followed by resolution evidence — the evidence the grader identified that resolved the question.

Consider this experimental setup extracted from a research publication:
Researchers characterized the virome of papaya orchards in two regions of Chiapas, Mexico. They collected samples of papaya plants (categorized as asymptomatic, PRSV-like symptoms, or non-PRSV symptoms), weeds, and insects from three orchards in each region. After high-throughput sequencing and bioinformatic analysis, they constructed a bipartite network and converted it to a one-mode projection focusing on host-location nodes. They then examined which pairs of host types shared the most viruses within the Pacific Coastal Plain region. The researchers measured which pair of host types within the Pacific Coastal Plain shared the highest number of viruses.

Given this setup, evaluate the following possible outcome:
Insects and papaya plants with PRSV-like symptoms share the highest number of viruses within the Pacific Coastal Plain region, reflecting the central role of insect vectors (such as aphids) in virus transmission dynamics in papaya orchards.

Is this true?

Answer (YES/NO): NO